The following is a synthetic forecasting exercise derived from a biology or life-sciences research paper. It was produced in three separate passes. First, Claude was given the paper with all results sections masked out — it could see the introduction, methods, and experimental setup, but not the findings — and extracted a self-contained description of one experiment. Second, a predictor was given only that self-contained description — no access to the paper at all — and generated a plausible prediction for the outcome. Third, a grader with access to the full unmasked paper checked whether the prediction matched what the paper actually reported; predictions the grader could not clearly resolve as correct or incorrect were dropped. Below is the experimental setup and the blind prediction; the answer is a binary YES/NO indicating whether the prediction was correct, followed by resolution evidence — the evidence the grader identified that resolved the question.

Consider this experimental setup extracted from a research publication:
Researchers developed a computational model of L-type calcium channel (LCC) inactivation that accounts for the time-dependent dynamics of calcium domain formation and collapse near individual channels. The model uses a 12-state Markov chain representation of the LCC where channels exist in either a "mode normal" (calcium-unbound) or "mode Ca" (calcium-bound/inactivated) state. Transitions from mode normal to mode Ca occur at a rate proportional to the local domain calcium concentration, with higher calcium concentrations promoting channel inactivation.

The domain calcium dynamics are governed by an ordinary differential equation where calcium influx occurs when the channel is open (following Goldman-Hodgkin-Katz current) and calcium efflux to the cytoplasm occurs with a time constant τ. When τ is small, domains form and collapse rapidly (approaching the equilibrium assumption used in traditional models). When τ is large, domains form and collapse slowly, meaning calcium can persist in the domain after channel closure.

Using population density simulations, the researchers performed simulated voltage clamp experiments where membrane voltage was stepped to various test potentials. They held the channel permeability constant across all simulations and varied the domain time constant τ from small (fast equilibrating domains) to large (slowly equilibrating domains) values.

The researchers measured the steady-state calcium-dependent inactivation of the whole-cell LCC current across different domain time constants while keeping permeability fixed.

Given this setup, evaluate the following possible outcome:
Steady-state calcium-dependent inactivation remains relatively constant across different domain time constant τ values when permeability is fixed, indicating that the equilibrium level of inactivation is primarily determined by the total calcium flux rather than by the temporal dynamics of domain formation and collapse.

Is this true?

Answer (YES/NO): NO